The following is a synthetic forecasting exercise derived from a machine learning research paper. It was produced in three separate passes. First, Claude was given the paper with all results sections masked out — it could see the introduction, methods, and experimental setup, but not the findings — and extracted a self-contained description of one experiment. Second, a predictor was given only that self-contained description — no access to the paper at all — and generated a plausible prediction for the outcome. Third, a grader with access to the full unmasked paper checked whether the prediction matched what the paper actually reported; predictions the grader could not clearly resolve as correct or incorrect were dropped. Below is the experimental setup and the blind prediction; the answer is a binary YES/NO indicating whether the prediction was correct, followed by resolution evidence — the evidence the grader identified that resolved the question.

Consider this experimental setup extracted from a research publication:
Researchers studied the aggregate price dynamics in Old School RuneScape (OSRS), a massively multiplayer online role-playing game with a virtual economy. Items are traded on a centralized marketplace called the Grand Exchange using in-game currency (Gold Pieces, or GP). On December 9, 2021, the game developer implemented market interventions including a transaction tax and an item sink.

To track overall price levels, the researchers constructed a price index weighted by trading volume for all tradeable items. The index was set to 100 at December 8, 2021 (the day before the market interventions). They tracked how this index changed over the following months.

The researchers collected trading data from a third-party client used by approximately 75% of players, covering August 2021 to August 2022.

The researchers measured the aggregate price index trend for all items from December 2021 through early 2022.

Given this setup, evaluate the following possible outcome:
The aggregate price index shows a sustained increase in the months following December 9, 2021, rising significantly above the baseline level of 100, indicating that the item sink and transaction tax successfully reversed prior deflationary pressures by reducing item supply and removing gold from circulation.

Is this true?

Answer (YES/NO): NO